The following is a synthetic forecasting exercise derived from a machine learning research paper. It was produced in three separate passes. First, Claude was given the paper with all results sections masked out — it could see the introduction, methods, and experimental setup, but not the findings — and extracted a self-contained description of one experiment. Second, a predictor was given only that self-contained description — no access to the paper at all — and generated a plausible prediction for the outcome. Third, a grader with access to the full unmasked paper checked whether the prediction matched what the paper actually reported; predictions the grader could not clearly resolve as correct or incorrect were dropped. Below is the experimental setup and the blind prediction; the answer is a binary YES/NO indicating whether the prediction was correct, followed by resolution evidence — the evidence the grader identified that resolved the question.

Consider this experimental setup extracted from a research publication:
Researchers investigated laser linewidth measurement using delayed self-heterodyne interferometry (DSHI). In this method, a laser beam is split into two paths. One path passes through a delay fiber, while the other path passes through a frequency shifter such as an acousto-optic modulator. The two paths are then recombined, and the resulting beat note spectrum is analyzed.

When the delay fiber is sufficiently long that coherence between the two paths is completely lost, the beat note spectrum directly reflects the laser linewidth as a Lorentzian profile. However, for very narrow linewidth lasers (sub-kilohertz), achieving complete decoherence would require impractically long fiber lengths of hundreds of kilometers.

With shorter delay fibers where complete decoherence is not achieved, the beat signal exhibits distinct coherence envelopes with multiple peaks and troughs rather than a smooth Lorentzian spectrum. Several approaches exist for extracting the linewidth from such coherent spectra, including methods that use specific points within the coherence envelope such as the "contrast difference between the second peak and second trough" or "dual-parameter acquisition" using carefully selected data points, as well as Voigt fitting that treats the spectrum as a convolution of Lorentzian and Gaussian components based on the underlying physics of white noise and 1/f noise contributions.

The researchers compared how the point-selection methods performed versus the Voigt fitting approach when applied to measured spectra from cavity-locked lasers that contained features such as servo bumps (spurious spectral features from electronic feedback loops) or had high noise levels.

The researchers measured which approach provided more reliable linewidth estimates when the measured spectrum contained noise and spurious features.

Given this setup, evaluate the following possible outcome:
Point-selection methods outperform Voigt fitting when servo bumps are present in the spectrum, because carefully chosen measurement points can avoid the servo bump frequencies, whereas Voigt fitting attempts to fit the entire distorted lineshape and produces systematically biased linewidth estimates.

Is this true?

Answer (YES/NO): NO